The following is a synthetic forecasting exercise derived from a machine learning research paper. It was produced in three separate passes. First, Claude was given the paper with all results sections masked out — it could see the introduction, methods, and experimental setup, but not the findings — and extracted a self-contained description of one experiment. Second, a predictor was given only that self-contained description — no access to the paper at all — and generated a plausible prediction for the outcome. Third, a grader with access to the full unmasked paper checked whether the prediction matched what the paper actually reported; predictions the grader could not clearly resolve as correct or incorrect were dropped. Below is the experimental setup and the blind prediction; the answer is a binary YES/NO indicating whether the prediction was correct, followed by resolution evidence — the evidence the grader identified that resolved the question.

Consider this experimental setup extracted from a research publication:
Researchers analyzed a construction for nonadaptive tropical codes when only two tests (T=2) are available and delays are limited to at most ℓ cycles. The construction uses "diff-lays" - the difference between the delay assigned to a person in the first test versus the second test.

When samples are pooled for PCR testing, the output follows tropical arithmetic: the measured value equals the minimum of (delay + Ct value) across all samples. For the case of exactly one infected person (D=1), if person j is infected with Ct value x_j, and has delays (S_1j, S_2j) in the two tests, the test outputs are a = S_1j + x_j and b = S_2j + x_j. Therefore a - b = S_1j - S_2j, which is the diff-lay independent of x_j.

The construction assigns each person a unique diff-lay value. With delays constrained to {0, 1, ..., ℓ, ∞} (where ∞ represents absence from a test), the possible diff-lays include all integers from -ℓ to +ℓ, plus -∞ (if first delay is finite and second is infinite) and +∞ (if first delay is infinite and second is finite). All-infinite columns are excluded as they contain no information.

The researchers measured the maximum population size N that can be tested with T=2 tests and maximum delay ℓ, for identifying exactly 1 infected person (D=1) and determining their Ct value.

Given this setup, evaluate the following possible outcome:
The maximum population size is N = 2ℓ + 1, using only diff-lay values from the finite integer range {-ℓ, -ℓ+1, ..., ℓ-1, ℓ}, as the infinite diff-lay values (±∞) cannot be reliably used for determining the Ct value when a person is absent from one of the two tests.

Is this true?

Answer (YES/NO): NO